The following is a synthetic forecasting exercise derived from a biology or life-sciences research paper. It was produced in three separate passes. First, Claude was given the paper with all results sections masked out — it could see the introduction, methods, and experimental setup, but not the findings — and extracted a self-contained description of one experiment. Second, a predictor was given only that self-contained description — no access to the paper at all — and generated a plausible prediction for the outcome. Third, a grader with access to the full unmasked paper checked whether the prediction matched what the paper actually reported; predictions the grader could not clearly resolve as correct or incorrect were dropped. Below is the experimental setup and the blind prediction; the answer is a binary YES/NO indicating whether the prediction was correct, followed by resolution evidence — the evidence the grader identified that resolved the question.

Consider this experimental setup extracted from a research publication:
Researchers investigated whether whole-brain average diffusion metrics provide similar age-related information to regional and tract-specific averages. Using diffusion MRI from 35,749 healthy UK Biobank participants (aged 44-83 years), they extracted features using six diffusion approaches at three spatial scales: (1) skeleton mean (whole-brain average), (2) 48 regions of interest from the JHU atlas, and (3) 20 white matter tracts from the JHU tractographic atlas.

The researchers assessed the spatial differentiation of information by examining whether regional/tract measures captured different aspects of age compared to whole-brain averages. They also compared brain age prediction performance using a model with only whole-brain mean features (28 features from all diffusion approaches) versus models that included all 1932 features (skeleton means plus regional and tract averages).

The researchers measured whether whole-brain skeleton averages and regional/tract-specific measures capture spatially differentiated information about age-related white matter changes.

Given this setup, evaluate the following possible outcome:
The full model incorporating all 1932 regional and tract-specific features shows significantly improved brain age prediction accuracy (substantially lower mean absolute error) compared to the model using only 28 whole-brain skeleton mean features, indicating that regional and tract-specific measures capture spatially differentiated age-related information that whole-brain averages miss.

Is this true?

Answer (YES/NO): YES